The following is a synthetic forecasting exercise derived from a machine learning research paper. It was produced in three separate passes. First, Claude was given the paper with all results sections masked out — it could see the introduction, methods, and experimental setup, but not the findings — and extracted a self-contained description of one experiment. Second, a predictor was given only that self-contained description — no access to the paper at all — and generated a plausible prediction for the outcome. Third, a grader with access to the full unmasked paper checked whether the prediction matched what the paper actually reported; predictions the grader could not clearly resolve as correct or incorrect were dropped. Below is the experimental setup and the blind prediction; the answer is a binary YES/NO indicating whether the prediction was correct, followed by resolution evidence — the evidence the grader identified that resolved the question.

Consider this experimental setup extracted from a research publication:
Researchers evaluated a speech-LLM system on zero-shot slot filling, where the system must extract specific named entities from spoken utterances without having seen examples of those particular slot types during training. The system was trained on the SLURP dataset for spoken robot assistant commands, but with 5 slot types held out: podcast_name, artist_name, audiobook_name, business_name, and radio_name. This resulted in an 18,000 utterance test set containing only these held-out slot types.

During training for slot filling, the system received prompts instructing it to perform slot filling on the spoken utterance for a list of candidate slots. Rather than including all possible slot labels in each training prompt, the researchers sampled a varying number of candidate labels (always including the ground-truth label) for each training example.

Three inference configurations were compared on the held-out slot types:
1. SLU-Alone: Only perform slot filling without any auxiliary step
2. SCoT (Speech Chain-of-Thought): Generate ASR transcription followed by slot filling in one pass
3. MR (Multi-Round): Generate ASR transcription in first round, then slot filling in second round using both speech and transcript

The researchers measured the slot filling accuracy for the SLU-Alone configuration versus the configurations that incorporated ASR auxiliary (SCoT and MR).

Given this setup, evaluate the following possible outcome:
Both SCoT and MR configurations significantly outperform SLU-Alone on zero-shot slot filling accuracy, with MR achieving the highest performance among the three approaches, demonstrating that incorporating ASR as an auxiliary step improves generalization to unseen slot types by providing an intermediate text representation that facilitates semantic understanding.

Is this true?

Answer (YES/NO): YES